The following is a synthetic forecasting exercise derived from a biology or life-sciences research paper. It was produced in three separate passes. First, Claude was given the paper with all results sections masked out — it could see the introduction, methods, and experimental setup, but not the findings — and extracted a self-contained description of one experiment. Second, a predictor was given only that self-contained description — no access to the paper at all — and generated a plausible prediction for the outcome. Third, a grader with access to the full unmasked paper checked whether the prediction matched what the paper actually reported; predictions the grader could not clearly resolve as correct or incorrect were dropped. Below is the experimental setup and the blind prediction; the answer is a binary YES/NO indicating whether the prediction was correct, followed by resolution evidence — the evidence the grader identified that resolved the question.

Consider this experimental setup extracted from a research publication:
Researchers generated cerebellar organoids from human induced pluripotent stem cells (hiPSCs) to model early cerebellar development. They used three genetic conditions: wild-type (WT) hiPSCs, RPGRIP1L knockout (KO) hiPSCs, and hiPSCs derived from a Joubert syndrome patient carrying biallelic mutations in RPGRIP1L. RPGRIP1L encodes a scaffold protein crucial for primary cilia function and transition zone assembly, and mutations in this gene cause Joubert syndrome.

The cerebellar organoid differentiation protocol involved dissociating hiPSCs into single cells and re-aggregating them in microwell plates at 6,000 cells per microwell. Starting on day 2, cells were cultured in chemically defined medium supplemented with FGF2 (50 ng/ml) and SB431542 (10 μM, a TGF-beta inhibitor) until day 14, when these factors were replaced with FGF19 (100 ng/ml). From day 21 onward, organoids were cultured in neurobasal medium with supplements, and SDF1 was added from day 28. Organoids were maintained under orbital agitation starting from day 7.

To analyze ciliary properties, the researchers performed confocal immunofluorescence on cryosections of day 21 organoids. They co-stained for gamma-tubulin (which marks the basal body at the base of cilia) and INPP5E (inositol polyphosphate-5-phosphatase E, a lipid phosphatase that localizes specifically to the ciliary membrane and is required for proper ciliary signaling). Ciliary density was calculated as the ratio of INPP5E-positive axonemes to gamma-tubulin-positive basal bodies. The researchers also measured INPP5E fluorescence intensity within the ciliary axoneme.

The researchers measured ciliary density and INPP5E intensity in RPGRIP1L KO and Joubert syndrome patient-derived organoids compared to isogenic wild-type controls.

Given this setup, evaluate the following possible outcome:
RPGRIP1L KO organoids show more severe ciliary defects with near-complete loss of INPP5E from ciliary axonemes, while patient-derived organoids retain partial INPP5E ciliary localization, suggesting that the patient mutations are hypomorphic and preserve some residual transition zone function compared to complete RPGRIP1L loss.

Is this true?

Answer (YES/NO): NO